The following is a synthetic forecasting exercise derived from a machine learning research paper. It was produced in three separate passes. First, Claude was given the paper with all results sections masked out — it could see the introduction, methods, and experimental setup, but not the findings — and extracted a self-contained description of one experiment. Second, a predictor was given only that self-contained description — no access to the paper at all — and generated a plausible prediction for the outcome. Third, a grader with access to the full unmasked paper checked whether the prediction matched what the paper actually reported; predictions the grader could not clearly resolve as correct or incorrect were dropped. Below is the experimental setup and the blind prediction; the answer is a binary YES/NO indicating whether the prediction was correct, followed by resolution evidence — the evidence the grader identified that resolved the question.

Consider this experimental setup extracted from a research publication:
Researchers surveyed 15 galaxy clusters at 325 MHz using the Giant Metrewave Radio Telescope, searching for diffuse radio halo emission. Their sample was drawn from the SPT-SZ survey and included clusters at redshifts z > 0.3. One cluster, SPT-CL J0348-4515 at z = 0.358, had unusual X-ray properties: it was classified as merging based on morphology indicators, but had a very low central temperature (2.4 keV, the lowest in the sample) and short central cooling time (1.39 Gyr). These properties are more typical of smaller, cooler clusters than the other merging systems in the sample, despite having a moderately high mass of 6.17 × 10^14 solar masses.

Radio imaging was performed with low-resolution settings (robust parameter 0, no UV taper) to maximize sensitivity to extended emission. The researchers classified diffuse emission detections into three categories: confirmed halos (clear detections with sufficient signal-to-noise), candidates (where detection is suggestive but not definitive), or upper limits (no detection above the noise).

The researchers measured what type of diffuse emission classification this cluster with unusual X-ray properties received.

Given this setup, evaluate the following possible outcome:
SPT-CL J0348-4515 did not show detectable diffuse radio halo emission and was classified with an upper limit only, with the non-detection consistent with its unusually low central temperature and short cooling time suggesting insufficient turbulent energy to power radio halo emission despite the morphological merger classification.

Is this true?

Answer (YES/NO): NO